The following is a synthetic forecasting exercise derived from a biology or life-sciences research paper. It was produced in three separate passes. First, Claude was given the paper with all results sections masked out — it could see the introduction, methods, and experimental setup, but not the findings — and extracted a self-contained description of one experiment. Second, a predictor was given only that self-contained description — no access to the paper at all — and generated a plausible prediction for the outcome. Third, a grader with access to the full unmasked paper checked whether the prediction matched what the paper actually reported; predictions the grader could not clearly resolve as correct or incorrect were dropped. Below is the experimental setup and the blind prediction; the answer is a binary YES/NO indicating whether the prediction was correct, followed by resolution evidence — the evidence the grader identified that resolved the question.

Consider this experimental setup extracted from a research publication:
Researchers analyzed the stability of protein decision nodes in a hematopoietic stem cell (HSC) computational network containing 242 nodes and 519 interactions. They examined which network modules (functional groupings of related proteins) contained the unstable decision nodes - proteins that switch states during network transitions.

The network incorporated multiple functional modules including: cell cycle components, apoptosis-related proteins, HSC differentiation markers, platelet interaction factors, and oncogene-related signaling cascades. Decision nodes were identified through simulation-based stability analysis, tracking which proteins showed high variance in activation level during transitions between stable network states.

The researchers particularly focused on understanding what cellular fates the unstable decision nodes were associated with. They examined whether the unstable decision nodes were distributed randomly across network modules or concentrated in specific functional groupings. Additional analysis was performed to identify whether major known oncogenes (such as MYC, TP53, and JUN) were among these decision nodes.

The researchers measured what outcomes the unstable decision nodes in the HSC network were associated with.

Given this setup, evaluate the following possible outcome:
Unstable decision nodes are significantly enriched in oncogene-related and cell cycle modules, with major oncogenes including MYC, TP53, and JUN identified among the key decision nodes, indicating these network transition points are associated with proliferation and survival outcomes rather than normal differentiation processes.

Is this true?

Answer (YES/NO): NO